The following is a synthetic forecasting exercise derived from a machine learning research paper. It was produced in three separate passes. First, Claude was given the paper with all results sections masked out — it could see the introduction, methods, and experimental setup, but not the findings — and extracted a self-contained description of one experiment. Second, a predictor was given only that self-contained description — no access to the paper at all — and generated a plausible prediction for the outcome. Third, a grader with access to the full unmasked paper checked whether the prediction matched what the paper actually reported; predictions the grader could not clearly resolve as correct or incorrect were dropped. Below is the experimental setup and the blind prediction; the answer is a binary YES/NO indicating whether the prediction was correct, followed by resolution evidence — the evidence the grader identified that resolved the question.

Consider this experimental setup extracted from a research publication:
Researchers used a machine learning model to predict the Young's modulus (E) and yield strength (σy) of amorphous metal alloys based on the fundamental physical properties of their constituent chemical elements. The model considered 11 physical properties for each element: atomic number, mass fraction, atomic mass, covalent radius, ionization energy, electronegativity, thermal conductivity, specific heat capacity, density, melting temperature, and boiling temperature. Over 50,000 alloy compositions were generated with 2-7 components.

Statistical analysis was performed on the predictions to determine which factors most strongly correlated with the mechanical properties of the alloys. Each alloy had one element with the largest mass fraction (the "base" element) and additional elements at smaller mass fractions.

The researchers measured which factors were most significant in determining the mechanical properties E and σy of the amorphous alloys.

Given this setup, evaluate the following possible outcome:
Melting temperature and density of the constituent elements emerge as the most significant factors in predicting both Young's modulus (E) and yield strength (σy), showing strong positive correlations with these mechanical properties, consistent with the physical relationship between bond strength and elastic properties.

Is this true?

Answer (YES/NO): NO